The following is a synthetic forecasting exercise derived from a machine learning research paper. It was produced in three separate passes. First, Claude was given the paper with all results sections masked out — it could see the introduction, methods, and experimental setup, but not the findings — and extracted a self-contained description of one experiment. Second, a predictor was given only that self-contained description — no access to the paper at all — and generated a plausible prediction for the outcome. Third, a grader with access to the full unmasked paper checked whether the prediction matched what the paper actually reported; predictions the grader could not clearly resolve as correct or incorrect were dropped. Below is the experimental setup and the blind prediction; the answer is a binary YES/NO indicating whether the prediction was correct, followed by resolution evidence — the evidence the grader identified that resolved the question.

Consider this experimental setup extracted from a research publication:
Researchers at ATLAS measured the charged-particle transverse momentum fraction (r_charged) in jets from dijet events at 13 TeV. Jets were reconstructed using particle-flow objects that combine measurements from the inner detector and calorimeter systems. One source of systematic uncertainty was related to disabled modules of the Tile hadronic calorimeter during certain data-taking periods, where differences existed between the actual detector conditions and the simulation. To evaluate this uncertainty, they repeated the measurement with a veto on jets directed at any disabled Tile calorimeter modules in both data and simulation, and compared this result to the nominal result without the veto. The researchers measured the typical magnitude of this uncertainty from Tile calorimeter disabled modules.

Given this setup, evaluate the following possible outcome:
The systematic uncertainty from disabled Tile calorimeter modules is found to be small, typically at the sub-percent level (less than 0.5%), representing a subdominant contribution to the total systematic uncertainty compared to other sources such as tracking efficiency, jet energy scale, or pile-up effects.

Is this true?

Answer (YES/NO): NO